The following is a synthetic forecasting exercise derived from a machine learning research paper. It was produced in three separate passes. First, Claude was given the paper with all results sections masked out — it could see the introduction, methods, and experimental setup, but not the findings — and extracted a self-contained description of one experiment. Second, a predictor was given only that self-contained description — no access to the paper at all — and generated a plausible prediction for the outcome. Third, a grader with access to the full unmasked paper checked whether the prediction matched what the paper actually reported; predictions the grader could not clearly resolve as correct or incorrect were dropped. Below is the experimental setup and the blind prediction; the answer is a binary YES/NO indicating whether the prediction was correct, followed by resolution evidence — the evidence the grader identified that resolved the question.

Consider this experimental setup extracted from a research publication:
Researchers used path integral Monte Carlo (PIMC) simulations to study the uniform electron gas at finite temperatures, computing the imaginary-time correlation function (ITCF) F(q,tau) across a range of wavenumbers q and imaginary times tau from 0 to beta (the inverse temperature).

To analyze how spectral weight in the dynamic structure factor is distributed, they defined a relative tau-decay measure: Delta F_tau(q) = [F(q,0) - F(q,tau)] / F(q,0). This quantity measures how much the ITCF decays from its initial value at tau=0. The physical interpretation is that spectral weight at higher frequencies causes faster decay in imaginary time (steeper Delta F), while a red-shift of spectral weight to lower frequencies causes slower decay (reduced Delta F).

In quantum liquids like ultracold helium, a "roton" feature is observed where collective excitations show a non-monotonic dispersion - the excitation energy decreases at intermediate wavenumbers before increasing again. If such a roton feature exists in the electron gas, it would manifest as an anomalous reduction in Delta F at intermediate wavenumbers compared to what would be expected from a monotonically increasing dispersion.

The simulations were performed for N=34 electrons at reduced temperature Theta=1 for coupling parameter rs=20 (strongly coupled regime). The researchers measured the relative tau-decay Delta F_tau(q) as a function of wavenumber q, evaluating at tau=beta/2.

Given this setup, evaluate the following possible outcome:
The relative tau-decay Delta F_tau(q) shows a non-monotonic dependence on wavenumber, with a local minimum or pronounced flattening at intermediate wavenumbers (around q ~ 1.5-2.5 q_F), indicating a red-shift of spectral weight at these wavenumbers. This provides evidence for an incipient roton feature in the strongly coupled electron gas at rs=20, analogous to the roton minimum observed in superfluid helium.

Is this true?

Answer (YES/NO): YES